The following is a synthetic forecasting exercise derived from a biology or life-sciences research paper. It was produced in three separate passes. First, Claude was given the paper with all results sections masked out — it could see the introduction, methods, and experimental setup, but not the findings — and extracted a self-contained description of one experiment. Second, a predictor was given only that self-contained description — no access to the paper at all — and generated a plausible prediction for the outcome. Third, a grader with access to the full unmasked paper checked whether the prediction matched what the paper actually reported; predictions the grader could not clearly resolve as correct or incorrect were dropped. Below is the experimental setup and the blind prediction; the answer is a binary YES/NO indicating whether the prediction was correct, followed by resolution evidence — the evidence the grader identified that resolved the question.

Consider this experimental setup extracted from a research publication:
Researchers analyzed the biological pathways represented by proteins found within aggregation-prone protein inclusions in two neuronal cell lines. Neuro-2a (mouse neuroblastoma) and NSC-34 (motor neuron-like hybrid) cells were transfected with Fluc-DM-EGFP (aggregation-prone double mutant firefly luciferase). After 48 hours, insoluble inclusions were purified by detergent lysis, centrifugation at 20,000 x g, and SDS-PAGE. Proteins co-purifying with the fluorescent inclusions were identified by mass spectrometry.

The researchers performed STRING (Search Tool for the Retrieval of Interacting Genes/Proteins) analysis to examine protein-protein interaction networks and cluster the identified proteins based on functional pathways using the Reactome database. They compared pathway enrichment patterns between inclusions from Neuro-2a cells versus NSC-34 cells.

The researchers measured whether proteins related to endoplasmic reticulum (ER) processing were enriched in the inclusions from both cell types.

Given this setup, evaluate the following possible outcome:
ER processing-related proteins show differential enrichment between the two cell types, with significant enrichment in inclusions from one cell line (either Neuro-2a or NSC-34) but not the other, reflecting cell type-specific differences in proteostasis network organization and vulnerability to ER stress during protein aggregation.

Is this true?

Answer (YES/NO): YES